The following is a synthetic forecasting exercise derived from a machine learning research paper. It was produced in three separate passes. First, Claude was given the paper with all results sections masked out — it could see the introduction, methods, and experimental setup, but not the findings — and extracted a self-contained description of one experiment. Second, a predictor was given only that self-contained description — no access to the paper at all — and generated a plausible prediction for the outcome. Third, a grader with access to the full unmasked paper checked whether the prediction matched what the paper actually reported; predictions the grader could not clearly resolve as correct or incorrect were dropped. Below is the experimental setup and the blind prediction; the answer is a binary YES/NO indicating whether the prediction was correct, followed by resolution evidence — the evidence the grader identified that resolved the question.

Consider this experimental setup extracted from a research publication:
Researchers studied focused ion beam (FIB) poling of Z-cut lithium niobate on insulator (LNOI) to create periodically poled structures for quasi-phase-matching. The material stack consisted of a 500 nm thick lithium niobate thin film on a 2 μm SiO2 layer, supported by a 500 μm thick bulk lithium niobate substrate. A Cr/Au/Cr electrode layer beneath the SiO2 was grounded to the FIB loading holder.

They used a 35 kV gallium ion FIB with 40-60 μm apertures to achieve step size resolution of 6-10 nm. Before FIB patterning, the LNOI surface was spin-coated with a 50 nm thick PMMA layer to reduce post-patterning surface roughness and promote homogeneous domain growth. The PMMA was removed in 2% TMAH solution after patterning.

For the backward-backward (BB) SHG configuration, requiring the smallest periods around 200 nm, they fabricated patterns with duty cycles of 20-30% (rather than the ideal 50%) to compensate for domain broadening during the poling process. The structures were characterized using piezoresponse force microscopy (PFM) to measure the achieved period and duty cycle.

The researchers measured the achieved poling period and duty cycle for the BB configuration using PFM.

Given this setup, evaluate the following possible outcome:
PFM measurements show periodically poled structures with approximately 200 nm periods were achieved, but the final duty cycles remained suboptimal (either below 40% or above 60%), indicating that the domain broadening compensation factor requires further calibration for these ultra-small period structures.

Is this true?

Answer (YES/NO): YES